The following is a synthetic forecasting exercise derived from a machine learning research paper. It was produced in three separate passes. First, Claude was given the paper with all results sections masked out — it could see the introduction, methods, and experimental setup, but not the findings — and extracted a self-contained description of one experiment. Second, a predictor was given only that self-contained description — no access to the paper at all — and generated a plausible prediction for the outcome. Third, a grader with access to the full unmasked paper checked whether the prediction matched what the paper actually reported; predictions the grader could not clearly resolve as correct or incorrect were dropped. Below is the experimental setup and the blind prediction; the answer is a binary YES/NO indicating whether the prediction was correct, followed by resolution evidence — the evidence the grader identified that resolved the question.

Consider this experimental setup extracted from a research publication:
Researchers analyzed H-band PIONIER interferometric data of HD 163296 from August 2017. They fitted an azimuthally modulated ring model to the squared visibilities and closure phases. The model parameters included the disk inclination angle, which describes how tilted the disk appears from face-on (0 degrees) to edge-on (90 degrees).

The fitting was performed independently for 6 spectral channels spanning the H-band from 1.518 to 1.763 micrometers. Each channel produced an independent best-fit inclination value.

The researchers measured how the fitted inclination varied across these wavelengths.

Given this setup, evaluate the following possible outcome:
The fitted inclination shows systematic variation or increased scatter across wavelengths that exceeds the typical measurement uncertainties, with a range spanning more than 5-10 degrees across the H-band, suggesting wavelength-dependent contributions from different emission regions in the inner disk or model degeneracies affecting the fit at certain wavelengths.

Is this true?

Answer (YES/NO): YES